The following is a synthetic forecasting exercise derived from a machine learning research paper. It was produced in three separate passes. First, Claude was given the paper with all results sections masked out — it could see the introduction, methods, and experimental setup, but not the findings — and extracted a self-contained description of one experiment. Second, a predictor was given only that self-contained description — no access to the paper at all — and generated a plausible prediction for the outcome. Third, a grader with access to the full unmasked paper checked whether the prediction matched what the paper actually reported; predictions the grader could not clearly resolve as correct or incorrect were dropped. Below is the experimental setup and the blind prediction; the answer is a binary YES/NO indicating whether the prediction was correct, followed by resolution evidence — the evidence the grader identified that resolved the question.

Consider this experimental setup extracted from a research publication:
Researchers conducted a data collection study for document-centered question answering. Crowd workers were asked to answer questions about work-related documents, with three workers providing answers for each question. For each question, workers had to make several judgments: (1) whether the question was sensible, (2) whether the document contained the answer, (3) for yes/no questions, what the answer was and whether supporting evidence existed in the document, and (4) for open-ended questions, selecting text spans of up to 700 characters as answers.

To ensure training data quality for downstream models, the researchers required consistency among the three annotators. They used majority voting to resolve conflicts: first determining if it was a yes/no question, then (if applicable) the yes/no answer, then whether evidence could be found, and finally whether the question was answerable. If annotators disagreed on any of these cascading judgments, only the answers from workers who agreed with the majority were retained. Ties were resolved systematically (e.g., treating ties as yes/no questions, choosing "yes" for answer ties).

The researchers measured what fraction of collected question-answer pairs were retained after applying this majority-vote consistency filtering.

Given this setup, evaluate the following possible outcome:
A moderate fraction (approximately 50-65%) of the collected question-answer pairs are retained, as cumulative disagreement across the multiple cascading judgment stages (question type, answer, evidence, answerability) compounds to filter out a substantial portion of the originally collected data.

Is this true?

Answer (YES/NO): YES